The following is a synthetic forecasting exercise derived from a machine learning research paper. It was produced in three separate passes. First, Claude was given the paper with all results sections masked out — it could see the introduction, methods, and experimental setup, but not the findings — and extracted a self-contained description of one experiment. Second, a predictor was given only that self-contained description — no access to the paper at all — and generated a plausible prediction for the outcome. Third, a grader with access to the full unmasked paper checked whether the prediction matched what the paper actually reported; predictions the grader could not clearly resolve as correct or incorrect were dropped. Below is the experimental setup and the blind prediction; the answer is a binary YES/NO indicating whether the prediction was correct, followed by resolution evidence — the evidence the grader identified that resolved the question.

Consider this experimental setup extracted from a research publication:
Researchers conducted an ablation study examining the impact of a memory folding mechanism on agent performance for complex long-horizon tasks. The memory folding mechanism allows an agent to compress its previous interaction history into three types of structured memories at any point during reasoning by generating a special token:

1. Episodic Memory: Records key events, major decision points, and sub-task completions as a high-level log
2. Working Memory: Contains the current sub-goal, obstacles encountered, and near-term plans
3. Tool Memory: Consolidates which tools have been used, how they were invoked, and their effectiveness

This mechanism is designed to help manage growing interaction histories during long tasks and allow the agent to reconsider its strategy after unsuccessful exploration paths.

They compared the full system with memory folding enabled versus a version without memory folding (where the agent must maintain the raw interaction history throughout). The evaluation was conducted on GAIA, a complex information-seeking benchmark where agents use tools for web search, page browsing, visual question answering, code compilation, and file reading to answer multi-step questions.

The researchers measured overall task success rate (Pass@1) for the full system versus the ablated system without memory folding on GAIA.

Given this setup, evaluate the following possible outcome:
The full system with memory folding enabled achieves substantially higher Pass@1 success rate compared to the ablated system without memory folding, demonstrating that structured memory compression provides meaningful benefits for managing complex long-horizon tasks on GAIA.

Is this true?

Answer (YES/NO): YES